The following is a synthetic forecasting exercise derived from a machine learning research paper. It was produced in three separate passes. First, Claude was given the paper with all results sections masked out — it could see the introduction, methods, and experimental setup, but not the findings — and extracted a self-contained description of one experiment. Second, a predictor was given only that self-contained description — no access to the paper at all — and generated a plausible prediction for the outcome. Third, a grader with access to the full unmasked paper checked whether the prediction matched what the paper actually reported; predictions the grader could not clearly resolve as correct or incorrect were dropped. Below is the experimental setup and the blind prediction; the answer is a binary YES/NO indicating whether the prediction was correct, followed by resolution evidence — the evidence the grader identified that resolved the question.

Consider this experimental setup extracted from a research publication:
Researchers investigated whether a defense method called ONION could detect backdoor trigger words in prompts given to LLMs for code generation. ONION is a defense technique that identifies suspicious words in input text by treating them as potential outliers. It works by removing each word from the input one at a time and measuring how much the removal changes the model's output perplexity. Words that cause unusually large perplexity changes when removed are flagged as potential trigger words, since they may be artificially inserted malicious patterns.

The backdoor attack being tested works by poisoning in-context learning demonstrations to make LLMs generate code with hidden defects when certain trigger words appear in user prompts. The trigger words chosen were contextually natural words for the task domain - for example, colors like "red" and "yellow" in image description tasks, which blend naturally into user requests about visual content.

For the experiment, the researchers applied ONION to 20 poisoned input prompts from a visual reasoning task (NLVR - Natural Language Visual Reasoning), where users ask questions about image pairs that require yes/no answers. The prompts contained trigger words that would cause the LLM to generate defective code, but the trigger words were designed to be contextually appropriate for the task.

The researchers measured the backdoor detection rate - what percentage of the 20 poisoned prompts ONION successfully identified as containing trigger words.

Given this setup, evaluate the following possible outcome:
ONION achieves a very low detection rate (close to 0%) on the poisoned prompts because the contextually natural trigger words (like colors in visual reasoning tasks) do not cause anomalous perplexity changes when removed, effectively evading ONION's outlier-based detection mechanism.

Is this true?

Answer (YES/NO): NO